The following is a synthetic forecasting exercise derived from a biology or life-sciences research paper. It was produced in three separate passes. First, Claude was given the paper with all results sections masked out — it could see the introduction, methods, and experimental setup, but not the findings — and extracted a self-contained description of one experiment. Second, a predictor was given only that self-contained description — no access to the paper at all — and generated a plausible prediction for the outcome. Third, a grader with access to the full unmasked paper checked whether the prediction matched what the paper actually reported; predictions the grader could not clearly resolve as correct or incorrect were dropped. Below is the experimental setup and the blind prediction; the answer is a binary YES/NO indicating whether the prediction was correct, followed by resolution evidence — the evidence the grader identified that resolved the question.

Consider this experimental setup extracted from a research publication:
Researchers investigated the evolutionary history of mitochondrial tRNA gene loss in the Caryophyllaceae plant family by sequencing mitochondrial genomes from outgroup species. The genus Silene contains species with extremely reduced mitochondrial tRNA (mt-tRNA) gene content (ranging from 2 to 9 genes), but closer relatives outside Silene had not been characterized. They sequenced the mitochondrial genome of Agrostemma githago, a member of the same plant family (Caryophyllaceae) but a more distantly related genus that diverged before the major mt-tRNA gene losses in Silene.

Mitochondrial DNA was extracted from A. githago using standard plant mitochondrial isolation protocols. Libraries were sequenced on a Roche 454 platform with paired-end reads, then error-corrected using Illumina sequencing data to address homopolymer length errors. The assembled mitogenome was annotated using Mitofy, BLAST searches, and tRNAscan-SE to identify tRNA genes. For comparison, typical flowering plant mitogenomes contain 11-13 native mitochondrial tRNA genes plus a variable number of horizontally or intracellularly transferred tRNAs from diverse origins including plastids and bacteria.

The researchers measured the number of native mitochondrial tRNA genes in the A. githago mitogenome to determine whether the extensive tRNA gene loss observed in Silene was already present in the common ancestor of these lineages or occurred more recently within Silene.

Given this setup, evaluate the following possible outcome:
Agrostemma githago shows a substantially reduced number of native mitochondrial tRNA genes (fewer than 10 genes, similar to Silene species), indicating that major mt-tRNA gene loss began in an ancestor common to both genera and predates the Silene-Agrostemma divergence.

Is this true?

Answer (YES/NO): NO